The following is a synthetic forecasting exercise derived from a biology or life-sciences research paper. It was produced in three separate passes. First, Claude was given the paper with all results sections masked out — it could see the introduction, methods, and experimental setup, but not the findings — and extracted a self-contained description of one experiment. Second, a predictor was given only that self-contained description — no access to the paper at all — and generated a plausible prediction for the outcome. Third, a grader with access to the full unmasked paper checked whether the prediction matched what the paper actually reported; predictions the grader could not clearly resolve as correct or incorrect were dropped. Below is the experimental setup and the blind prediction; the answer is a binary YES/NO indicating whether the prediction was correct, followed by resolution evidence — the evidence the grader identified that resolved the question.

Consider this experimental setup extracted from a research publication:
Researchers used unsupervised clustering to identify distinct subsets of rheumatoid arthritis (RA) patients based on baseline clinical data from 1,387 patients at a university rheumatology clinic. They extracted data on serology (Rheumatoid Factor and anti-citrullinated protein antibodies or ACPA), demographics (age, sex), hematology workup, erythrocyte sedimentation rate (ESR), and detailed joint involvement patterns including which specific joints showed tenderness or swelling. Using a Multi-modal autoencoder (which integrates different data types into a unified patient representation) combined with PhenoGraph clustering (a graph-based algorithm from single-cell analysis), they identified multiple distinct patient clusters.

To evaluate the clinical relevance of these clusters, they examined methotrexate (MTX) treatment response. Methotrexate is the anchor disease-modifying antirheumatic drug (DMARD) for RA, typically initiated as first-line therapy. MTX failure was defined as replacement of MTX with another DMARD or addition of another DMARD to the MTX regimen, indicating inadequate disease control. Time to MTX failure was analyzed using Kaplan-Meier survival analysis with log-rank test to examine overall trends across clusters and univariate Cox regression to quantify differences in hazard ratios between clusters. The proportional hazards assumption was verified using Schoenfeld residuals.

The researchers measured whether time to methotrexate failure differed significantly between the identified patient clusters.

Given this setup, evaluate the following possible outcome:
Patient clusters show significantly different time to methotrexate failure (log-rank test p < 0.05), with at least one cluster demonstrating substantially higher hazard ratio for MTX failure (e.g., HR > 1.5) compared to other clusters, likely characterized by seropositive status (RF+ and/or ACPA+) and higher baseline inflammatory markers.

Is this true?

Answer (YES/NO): NO